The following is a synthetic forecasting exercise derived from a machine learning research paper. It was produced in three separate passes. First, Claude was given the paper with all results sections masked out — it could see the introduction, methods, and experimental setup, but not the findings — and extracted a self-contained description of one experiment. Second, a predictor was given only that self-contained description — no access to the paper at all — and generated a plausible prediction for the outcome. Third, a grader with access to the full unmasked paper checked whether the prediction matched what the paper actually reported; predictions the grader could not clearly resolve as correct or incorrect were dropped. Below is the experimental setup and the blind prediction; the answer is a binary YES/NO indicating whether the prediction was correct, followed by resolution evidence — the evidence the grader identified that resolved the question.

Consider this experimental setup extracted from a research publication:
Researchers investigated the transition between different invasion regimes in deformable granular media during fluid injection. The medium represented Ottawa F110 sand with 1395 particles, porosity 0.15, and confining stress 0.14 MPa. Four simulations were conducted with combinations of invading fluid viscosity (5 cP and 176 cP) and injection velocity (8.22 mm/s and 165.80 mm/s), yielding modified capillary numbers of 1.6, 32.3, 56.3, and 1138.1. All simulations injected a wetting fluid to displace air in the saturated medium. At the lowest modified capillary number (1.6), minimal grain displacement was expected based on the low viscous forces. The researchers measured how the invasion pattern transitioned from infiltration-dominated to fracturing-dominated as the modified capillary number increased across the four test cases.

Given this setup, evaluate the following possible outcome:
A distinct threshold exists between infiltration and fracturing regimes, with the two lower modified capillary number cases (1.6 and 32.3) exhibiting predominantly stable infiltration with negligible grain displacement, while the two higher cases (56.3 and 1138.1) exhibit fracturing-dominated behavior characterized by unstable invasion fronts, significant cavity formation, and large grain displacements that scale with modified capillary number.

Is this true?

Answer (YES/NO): NO